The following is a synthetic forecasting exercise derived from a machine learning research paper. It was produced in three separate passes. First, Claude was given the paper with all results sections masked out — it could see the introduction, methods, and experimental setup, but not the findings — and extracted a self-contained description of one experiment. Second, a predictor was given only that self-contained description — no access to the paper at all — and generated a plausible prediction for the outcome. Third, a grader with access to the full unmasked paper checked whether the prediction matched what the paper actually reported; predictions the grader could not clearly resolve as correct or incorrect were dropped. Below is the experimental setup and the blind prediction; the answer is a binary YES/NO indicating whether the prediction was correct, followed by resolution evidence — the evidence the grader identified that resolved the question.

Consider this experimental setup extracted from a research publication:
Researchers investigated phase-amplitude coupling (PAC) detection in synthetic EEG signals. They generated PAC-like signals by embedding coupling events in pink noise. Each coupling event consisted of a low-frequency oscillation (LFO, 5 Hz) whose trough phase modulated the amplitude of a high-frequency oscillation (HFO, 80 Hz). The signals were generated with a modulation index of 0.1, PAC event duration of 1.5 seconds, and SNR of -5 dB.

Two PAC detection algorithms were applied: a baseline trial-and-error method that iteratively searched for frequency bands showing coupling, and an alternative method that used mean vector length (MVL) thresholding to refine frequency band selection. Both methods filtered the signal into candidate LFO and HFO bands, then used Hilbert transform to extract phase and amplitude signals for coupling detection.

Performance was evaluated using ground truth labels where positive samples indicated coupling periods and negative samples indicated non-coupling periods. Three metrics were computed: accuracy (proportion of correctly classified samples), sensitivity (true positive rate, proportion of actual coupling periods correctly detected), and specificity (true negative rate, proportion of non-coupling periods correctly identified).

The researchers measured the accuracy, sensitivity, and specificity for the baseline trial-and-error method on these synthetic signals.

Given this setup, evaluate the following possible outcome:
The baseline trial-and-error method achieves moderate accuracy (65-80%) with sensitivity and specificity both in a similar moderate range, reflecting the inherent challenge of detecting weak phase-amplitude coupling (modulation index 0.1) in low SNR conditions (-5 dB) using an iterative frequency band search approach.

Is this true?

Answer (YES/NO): NO